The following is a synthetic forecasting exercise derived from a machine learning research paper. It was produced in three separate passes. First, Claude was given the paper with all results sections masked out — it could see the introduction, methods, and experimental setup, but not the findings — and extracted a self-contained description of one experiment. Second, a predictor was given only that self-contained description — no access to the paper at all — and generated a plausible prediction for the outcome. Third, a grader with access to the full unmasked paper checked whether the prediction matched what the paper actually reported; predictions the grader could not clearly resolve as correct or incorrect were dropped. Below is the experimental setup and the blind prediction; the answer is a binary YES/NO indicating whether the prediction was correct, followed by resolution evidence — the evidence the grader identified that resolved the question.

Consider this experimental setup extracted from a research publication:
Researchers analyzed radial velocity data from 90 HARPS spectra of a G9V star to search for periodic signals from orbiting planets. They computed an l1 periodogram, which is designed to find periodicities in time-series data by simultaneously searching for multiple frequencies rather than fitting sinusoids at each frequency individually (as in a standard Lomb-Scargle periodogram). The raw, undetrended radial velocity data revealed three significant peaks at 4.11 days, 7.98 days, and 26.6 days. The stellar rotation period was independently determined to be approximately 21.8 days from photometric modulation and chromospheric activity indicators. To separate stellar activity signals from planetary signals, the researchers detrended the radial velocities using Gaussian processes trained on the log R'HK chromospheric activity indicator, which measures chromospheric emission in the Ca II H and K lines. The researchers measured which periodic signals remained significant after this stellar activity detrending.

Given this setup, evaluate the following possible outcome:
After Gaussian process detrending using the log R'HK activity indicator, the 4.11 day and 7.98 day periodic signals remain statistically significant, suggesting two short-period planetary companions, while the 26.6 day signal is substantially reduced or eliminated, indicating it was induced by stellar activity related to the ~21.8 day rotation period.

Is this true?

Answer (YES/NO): YES